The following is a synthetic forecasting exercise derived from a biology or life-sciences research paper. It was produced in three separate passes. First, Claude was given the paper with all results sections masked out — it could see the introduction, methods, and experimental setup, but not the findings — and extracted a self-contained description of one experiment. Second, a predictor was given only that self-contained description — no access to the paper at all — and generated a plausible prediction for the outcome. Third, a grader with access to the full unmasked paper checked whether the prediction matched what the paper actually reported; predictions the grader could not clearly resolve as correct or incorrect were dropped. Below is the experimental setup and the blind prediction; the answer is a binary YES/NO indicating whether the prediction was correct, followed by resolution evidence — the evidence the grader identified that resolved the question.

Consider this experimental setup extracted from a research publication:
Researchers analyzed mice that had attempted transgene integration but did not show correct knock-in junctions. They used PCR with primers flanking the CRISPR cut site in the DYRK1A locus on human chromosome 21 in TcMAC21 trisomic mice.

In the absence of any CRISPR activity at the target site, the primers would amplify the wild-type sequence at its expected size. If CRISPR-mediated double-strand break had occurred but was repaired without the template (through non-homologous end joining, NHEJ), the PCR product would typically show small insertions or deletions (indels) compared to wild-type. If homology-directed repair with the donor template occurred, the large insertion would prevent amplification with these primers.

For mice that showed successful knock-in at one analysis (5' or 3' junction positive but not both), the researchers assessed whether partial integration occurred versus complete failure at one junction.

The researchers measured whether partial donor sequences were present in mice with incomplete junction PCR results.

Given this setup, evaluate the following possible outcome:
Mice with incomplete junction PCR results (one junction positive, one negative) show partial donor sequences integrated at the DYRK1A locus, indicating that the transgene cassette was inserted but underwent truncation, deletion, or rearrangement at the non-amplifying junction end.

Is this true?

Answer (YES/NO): YES